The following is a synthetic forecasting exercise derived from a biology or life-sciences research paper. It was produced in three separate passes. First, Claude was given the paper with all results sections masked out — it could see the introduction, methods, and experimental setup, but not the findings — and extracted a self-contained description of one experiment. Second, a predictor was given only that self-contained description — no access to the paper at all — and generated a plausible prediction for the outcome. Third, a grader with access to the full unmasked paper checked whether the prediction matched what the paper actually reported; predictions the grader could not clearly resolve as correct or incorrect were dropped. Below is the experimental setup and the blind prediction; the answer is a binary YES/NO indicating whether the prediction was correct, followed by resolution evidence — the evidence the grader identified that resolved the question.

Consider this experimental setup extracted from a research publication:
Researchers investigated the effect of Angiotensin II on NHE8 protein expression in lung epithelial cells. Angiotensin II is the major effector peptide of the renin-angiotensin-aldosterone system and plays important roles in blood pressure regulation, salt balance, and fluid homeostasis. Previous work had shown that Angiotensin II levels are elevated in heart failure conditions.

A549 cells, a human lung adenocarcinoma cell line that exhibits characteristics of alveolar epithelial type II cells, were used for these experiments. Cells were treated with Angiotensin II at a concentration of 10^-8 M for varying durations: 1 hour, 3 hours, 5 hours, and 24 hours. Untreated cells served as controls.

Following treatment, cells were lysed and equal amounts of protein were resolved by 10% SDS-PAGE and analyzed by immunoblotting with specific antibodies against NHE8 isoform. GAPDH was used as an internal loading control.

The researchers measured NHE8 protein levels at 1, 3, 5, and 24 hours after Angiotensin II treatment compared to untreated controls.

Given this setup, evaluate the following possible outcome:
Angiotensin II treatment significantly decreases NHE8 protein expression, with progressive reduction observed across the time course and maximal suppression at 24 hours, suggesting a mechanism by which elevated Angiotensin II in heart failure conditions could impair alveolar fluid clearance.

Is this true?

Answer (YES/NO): NO